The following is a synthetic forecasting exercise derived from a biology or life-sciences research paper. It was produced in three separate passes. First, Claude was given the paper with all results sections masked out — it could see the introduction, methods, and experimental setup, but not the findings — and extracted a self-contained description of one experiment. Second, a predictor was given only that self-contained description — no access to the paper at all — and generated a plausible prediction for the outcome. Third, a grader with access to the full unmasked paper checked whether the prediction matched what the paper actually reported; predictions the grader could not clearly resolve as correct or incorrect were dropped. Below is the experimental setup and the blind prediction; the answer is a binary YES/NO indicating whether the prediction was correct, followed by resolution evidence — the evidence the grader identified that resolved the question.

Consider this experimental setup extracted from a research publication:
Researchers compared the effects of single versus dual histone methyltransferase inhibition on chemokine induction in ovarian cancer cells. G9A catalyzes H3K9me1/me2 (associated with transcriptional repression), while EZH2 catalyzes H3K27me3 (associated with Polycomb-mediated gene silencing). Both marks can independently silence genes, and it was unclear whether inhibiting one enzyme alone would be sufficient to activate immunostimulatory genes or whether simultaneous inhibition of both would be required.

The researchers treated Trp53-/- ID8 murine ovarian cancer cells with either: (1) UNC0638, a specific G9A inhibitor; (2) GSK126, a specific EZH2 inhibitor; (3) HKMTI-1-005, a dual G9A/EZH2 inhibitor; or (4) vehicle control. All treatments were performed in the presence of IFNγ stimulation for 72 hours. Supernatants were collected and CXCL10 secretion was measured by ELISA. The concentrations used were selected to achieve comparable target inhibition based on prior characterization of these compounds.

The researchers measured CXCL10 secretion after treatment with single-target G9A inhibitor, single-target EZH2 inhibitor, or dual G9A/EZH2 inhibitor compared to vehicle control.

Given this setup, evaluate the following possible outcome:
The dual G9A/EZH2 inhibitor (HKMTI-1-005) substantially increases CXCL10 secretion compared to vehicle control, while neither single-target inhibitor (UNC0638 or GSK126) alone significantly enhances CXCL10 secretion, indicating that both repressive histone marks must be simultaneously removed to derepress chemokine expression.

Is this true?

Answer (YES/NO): NO